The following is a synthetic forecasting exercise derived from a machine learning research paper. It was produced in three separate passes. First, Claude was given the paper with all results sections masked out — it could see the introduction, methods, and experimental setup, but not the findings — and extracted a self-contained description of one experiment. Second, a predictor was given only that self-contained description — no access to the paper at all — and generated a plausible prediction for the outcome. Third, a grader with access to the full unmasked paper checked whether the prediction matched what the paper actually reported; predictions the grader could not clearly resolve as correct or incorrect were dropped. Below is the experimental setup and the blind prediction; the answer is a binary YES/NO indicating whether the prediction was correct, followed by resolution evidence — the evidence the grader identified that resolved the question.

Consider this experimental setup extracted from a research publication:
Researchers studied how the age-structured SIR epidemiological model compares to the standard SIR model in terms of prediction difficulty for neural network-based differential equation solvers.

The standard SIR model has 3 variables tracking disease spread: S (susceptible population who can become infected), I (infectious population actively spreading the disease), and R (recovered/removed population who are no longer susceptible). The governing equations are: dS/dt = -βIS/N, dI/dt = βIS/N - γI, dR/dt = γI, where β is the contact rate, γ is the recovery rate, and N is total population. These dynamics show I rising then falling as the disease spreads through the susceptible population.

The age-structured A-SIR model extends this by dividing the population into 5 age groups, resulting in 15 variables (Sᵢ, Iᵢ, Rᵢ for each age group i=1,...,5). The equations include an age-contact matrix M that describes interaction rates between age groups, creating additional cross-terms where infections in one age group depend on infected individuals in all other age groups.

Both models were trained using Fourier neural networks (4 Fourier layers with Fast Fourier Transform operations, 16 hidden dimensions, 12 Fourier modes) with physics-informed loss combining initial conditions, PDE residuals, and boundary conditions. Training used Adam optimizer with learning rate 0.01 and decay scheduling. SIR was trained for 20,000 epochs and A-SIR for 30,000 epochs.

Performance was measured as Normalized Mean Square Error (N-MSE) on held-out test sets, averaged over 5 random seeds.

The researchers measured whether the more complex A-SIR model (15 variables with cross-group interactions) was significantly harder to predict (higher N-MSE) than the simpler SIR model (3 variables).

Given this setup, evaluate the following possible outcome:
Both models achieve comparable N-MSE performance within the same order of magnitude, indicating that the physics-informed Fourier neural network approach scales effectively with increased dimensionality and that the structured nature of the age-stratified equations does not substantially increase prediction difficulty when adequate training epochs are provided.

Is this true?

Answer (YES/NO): YES